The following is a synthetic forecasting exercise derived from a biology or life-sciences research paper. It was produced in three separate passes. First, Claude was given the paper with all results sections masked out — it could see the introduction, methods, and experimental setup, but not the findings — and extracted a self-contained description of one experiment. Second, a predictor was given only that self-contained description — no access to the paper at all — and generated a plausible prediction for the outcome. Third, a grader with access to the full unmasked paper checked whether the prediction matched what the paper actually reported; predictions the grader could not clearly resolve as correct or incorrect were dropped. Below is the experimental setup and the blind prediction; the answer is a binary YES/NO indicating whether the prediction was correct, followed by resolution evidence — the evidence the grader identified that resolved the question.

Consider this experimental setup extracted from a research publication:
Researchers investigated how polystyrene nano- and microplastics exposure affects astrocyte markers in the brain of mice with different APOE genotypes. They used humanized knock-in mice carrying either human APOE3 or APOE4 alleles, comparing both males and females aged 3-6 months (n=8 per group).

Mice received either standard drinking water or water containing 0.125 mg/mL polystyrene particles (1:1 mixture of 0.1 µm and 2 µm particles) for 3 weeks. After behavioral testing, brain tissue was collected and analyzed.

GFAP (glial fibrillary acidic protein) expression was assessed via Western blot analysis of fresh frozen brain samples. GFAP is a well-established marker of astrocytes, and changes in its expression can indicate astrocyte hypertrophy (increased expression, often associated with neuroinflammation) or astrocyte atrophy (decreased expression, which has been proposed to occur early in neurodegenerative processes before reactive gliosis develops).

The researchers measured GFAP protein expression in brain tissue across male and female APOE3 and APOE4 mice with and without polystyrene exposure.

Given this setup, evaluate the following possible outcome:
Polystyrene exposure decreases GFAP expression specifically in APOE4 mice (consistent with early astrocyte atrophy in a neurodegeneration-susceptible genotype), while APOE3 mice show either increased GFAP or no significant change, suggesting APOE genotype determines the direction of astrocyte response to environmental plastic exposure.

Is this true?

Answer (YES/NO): NO